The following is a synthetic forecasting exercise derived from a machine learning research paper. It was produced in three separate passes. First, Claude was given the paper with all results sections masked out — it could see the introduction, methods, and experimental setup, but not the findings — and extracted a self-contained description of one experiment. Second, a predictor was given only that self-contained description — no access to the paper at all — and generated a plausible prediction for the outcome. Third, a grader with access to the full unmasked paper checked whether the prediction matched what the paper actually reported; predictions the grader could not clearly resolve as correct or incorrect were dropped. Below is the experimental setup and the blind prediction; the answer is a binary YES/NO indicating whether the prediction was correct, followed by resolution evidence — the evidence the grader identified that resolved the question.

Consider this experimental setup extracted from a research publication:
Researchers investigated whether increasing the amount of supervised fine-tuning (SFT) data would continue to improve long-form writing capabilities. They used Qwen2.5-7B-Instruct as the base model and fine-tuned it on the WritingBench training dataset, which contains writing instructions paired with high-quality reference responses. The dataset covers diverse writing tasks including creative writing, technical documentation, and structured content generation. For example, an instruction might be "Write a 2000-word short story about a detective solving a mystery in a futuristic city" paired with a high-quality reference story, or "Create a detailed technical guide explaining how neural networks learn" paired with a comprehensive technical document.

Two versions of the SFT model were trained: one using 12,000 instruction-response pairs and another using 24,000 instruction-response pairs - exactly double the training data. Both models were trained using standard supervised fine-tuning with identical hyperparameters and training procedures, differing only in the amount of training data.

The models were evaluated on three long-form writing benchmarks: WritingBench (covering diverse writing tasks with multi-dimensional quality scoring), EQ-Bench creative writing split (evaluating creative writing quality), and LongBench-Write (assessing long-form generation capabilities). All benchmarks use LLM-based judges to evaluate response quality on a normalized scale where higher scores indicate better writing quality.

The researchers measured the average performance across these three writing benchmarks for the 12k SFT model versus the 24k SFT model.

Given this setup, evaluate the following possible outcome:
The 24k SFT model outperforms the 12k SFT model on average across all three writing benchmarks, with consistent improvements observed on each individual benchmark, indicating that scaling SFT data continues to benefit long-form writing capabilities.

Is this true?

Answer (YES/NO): NO